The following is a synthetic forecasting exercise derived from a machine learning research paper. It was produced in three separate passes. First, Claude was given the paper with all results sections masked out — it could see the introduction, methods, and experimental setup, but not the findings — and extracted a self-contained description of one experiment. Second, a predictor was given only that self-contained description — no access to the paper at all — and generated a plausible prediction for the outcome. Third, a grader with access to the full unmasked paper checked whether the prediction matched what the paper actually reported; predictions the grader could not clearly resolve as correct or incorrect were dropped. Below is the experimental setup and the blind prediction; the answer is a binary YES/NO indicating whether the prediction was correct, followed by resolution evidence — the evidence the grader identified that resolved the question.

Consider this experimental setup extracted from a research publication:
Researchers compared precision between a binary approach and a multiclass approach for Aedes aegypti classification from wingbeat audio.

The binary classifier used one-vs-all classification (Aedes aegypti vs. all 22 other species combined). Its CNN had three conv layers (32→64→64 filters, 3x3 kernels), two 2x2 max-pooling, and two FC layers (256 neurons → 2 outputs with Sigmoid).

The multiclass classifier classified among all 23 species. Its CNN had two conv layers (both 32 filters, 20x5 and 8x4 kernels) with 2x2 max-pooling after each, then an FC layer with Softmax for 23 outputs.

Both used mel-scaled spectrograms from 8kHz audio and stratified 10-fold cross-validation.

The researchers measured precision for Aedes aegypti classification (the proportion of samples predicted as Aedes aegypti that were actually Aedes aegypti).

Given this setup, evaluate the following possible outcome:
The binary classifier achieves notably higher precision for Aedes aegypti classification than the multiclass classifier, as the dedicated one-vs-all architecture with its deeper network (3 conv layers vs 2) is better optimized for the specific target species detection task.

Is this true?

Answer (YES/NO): NO